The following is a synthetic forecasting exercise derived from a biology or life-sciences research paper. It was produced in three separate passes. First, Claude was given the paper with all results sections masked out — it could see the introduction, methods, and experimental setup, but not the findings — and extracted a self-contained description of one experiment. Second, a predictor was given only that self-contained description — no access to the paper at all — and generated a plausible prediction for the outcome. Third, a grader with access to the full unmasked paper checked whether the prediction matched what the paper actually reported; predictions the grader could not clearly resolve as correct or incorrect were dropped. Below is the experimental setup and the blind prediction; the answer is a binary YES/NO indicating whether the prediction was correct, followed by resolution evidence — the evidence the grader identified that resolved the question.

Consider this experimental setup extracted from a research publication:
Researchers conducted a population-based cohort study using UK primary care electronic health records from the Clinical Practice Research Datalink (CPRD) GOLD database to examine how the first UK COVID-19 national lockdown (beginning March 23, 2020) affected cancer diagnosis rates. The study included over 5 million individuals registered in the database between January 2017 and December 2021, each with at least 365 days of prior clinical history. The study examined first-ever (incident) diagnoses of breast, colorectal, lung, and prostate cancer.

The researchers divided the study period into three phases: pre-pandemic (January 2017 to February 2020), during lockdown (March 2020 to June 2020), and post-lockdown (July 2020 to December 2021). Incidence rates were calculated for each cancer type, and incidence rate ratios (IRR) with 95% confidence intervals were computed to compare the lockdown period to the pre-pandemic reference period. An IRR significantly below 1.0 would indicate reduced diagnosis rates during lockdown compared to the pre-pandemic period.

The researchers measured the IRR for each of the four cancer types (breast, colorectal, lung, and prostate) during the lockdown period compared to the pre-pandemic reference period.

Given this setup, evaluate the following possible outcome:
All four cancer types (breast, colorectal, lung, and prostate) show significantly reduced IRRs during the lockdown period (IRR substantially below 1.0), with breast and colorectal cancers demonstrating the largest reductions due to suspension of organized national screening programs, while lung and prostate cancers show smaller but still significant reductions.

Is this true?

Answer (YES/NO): NO